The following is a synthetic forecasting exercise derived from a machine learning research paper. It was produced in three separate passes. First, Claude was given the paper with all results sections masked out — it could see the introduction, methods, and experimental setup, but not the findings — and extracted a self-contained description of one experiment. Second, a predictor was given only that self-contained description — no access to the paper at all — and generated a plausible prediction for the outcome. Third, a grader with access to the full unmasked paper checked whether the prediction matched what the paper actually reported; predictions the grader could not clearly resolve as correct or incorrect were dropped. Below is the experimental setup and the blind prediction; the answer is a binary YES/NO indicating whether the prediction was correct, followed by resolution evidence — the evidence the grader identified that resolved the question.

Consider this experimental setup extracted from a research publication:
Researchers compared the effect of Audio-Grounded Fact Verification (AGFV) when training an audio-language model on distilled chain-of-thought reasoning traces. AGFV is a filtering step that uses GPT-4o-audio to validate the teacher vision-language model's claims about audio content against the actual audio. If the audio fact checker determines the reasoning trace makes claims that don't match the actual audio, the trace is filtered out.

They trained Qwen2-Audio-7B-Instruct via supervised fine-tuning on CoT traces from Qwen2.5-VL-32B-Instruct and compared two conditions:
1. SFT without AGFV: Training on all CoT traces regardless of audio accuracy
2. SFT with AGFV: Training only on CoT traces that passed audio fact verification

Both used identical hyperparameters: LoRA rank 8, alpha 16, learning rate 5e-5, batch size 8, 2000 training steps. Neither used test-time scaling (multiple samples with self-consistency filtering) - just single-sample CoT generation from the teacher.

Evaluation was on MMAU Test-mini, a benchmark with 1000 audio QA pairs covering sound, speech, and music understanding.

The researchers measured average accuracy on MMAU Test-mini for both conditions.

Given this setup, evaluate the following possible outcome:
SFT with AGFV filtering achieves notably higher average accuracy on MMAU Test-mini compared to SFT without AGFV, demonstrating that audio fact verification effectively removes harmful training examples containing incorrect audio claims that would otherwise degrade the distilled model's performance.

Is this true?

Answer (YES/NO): NO